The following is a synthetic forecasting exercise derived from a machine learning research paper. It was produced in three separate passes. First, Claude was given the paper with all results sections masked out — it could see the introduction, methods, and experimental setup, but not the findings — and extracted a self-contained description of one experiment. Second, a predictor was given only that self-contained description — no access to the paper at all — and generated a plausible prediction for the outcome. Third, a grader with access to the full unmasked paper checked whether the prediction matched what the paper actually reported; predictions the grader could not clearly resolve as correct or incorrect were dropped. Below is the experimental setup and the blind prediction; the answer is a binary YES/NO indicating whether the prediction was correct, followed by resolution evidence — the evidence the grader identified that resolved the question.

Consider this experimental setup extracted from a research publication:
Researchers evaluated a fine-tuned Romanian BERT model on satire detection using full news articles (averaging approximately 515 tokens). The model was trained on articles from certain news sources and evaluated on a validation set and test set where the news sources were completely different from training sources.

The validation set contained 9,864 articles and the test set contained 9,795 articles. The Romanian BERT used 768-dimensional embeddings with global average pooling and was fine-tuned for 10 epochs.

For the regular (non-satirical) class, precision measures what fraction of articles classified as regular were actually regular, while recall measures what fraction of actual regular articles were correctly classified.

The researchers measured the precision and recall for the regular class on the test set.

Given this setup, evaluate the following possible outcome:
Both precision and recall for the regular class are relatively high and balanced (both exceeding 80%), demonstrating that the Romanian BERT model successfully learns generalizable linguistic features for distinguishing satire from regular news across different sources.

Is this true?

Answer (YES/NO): NO